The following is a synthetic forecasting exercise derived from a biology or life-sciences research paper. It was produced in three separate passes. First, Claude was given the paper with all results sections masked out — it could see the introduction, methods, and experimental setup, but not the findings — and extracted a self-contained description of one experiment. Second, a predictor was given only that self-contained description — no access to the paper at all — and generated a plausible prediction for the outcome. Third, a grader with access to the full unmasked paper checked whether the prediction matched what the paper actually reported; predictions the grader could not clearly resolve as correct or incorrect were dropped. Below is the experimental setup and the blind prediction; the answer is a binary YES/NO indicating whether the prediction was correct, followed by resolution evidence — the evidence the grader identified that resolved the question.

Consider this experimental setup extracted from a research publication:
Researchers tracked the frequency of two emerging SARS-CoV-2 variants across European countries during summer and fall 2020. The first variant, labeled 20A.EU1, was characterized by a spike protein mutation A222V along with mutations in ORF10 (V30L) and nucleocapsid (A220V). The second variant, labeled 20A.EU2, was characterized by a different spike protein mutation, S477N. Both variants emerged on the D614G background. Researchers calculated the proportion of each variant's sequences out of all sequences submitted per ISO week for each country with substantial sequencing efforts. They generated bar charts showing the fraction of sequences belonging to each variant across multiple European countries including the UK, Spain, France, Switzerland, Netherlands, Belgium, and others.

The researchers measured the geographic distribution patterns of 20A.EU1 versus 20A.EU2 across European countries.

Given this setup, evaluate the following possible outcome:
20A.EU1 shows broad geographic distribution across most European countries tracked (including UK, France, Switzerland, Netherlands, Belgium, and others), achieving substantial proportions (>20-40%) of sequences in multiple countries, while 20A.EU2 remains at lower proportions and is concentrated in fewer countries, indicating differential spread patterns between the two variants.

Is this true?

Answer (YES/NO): YES